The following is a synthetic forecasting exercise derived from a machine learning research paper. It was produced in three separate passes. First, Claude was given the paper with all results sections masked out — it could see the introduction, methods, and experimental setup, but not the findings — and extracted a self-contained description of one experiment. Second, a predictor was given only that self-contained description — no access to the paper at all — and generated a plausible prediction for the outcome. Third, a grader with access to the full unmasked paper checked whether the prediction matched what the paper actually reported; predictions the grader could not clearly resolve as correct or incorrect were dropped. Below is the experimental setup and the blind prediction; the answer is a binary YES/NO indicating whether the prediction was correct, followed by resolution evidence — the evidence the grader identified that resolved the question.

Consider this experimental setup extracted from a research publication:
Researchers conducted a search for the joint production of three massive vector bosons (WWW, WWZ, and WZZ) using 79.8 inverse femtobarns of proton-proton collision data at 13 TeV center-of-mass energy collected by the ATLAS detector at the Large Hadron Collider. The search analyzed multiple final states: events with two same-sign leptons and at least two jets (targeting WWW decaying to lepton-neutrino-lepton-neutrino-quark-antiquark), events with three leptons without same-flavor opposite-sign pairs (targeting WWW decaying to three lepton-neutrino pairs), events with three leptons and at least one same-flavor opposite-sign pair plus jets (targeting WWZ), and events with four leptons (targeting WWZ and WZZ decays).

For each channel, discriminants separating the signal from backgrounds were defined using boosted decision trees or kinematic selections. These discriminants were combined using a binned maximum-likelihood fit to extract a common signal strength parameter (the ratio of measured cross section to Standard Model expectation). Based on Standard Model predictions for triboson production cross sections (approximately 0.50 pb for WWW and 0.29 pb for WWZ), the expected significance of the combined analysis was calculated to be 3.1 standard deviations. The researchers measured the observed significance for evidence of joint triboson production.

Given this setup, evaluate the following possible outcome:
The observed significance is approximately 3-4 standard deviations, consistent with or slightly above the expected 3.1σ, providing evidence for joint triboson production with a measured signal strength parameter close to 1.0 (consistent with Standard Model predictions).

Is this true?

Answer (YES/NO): NO